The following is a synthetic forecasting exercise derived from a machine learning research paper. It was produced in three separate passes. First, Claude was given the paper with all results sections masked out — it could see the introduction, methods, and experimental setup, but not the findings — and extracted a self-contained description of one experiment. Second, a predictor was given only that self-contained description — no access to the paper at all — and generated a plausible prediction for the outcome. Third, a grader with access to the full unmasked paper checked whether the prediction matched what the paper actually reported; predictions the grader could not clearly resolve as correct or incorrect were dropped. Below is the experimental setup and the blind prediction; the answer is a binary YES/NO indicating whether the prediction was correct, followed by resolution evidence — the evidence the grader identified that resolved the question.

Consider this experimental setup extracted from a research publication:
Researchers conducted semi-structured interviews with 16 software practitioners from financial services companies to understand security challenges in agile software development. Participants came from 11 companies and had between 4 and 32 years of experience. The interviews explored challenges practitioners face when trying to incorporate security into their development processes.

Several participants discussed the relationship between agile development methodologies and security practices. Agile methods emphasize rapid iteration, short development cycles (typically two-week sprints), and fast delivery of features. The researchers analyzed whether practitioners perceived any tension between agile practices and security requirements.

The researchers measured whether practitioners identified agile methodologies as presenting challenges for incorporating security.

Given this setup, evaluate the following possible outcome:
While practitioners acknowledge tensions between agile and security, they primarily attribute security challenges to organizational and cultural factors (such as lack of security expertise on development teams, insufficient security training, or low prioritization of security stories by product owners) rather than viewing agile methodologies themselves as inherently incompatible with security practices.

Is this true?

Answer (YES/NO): NO